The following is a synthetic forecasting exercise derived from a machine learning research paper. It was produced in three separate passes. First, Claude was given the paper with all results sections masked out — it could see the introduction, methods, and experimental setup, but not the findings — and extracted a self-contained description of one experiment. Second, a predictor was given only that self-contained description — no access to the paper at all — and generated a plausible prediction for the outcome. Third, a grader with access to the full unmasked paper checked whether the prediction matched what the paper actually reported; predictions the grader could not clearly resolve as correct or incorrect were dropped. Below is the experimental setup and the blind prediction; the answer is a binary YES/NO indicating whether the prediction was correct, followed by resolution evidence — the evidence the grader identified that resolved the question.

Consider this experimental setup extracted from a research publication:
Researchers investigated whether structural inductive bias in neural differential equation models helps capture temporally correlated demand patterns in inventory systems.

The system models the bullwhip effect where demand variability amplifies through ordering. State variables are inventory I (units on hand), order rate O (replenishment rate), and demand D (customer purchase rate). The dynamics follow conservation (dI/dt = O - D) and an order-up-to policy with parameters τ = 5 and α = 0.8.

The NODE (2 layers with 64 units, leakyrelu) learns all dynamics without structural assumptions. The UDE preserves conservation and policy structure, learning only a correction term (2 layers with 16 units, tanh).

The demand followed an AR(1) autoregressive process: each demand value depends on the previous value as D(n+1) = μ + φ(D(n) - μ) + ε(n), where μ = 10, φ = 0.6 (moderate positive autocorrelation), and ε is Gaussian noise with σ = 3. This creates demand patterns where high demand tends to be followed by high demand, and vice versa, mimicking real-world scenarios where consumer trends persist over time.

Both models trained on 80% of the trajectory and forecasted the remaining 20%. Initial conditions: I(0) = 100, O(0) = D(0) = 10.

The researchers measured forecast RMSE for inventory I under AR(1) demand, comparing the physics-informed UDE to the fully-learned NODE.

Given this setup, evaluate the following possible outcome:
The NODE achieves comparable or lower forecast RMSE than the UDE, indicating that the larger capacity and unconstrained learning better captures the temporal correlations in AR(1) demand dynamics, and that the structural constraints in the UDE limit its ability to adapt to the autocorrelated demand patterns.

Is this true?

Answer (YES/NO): NO